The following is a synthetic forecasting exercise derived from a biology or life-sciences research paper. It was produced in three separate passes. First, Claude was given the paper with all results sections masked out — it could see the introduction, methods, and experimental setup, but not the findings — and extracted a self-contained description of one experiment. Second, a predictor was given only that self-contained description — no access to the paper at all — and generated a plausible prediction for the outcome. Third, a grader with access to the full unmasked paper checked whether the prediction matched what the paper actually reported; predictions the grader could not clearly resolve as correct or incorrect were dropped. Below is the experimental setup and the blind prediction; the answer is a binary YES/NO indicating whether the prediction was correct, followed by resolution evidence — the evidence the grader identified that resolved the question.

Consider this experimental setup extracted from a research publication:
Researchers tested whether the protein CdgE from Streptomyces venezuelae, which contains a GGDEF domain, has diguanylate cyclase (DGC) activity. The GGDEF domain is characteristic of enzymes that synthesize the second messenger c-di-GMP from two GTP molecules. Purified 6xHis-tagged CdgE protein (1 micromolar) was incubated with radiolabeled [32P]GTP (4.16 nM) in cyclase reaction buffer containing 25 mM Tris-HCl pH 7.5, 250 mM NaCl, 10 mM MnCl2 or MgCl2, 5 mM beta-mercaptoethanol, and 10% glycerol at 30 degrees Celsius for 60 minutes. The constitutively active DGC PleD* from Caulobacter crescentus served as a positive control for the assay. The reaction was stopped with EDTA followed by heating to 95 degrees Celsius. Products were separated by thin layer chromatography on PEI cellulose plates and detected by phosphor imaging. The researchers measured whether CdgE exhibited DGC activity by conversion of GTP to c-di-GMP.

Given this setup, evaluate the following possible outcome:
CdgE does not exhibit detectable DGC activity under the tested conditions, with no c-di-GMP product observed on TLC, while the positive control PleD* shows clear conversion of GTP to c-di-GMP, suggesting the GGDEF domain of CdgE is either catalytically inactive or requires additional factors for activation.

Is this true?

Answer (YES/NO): NO